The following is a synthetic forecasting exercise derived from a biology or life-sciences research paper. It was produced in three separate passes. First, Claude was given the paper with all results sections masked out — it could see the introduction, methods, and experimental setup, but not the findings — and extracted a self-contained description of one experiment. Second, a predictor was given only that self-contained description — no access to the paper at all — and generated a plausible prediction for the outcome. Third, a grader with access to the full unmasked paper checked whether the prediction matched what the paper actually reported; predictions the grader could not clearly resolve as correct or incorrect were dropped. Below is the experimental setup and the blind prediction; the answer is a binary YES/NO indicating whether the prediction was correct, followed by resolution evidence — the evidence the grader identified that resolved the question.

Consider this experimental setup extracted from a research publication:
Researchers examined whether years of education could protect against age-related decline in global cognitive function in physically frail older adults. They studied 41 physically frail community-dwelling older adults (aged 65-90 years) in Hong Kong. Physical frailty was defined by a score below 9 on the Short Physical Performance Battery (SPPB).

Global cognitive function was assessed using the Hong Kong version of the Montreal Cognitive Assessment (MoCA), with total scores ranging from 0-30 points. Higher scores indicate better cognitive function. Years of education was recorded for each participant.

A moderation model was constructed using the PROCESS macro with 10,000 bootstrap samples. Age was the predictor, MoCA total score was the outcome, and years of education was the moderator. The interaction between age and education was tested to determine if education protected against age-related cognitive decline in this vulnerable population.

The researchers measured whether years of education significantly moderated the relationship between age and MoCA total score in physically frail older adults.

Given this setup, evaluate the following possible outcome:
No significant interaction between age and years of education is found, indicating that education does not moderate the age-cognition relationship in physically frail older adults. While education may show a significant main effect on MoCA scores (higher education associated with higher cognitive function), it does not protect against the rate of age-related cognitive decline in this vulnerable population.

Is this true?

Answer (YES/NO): NO